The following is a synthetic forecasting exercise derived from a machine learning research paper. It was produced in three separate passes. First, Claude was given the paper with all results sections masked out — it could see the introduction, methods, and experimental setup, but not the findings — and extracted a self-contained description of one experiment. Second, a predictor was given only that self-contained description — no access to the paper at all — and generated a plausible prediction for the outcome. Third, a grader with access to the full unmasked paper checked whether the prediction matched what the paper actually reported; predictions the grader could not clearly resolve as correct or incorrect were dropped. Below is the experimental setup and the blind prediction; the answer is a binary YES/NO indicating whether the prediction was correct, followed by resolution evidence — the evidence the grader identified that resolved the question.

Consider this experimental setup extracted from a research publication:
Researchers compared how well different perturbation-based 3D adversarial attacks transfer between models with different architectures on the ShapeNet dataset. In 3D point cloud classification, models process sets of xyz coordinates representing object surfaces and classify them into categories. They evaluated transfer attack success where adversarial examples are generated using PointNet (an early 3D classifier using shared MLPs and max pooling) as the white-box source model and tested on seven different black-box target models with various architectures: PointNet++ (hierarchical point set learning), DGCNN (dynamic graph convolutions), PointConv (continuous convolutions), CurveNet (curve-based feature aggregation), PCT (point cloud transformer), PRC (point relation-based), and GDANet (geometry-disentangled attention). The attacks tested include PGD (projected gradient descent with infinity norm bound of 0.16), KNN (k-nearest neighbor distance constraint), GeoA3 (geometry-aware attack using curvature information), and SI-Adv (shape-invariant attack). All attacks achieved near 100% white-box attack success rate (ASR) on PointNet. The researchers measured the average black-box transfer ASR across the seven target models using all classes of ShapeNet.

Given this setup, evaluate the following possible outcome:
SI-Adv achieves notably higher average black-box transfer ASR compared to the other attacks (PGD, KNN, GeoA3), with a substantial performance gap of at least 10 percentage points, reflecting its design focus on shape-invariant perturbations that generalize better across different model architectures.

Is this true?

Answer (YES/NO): NO